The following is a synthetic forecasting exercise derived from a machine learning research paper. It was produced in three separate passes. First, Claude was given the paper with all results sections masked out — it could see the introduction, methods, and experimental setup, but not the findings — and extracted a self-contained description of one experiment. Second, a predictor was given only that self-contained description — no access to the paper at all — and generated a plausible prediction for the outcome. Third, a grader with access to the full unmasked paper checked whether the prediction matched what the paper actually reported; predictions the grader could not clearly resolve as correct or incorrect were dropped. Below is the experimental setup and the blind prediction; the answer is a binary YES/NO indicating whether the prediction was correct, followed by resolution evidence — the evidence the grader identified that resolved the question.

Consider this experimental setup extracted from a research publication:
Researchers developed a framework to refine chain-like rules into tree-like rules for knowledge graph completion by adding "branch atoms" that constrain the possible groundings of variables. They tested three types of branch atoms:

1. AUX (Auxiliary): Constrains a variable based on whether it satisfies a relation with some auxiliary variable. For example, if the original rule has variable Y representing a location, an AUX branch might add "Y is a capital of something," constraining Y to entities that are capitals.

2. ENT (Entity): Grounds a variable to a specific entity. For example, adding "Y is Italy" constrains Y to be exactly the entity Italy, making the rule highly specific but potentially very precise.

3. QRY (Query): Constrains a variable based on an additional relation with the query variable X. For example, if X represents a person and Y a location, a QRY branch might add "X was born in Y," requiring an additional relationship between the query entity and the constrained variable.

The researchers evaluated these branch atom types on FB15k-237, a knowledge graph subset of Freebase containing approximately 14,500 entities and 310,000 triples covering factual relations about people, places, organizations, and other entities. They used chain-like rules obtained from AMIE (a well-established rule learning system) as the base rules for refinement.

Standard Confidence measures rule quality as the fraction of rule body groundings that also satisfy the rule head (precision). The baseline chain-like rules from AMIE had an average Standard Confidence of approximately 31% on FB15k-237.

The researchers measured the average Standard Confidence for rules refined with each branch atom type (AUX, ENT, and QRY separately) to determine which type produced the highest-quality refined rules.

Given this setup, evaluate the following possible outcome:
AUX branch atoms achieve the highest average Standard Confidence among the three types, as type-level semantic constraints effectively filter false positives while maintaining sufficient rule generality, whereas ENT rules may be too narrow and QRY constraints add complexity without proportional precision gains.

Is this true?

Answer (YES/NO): NO